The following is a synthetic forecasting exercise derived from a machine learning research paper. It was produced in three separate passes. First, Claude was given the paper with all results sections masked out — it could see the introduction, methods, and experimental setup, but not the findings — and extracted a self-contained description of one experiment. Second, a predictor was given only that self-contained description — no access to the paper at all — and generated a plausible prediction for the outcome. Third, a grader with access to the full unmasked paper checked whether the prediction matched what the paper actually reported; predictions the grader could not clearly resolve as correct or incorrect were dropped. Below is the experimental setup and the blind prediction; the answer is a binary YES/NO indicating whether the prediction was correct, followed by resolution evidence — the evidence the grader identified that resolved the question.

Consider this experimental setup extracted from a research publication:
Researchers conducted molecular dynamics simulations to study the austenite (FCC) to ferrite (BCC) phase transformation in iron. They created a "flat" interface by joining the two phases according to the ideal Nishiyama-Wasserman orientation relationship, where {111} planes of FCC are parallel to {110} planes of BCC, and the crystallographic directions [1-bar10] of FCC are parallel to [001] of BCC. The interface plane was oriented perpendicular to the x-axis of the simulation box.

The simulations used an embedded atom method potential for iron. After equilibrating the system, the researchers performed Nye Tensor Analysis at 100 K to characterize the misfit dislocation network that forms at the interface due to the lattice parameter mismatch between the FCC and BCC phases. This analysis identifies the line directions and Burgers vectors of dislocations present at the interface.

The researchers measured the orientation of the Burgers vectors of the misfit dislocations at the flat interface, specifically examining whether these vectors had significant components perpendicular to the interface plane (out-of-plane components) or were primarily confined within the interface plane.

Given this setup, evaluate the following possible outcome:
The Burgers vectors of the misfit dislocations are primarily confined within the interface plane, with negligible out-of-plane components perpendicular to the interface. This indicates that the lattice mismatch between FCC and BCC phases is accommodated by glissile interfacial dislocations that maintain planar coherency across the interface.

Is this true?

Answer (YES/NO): YES